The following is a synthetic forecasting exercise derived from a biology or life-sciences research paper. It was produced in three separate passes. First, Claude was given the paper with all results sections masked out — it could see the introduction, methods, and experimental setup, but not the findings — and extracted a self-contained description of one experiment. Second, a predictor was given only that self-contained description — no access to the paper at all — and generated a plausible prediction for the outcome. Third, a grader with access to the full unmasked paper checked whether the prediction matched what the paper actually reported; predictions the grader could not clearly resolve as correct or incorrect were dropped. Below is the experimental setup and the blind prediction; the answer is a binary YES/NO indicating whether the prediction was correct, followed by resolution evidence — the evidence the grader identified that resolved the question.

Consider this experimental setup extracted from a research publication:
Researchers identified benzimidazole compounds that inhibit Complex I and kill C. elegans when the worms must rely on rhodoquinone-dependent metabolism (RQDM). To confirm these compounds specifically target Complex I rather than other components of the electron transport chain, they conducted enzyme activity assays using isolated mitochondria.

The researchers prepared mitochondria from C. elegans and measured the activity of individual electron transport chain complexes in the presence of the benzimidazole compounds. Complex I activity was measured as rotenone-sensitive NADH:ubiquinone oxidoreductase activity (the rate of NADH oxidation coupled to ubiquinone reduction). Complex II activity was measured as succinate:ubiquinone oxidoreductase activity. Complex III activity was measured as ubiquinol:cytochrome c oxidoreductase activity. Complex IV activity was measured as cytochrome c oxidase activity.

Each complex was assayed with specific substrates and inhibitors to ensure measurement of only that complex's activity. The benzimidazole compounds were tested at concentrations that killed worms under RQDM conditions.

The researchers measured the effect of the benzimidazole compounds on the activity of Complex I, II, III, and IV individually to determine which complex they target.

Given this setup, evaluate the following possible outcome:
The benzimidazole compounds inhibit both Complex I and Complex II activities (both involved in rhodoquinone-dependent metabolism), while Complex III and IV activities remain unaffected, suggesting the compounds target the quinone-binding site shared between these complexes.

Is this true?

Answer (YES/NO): NO